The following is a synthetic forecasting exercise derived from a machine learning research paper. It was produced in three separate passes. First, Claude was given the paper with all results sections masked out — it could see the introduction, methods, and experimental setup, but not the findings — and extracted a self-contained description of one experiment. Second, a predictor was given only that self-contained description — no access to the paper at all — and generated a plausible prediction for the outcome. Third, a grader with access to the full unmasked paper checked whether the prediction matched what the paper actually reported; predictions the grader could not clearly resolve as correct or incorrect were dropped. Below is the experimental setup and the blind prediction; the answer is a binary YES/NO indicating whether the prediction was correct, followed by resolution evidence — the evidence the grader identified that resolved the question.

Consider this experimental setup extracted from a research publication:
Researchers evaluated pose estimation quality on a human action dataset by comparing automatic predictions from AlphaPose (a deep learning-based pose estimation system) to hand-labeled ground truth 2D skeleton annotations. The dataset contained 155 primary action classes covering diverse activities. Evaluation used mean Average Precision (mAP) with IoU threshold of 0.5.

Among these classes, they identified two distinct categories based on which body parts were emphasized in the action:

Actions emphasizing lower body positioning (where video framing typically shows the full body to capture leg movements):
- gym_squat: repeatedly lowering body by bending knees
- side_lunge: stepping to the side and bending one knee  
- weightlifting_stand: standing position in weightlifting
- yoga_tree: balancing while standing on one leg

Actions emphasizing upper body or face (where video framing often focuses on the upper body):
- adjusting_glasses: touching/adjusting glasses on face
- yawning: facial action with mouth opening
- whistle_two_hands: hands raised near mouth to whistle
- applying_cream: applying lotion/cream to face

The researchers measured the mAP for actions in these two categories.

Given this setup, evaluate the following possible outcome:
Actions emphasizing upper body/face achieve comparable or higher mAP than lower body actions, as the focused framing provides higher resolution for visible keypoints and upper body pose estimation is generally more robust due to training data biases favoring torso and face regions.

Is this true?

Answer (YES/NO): NO